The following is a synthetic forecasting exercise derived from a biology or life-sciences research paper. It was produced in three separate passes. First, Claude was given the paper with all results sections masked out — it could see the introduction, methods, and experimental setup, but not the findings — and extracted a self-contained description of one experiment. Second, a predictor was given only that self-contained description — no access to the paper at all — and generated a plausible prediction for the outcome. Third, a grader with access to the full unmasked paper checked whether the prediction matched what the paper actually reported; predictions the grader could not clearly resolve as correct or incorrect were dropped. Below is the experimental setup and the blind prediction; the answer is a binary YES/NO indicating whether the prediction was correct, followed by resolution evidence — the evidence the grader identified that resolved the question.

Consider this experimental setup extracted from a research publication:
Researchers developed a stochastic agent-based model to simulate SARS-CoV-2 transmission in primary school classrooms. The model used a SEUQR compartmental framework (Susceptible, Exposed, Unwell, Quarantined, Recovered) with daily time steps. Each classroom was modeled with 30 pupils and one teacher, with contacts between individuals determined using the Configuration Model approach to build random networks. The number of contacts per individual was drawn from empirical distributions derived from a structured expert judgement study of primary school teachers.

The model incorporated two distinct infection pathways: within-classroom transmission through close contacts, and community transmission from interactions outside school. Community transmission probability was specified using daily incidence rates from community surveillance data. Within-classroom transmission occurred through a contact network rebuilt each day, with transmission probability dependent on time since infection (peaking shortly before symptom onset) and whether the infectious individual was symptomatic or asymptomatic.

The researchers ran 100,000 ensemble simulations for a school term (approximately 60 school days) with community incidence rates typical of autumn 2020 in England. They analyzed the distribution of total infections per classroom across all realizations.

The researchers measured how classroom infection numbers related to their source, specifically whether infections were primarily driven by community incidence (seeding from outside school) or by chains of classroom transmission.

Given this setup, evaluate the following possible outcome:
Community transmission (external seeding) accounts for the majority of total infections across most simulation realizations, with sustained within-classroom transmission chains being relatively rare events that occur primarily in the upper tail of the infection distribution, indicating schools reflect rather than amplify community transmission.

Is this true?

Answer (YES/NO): YES